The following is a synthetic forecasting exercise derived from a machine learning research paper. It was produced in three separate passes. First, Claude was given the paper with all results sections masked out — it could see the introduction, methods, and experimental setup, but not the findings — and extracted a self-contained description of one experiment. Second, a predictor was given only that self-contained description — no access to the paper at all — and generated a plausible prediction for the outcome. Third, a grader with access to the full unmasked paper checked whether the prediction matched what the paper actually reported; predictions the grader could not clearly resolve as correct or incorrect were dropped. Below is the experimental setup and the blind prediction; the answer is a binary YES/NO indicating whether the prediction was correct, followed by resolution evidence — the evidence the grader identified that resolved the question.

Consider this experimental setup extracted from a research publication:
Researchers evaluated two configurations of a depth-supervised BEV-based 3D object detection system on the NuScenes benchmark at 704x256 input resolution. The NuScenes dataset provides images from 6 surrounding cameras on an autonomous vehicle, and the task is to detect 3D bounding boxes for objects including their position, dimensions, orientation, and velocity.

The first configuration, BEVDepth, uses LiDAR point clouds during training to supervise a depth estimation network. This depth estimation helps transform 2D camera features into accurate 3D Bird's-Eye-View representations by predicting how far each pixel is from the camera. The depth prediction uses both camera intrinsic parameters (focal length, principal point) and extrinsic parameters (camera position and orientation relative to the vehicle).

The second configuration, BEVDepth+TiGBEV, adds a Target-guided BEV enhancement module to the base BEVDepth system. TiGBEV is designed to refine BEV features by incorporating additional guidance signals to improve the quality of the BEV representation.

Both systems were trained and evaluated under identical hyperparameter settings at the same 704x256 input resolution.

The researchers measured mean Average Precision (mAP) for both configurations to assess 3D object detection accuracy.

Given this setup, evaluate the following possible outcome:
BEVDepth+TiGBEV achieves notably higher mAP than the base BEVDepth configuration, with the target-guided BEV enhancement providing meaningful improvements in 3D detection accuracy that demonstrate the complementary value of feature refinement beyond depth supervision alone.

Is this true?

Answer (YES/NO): NO